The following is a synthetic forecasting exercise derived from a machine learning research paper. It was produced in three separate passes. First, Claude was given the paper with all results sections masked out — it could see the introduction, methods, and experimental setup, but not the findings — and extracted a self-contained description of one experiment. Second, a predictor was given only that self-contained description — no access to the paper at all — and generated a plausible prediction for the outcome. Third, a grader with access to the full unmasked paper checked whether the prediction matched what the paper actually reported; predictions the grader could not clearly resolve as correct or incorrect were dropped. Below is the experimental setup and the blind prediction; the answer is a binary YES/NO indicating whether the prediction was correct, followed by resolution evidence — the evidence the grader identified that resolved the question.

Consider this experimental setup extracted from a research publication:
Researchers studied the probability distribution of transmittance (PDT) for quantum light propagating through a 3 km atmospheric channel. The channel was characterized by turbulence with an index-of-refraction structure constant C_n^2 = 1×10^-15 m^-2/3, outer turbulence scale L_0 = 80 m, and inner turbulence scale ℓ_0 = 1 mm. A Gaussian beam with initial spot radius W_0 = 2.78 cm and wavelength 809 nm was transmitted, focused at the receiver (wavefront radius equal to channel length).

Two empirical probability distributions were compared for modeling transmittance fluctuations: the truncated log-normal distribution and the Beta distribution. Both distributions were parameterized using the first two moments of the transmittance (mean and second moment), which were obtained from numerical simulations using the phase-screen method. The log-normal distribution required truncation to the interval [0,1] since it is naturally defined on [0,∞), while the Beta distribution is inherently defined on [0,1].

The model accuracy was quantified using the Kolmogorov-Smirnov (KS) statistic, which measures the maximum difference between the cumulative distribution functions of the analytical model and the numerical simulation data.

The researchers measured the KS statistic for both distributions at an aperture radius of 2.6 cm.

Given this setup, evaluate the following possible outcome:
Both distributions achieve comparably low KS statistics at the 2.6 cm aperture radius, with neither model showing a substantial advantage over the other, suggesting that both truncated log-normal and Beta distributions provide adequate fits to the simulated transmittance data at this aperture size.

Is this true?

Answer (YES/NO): NO